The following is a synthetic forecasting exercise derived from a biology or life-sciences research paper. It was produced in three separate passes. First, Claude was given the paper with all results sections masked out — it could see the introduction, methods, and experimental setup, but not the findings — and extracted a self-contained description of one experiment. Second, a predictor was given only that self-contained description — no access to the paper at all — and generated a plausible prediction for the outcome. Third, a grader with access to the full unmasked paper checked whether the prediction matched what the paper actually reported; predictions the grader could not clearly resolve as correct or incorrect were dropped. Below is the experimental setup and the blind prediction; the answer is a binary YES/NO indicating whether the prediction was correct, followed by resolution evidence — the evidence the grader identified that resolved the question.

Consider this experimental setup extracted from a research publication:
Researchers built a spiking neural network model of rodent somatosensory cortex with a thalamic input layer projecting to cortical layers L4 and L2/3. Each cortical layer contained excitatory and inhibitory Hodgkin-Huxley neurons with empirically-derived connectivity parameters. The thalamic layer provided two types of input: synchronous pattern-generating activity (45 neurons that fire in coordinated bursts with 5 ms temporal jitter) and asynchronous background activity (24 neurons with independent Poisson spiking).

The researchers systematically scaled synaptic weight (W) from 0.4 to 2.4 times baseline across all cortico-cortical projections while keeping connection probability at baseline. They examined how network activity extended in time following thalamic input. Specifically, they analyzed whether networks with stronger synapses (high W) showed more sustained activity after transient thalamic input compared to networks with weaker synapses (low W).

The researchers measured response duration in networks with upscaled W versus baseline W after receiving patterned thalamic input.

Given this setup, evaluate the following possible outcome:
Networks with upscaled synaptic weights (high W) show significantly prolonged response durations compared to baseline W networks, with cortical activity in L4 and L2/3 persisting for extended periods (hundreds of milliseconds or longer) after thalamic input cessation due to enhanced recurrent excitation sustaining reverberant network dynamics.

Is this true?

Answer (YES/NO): NO